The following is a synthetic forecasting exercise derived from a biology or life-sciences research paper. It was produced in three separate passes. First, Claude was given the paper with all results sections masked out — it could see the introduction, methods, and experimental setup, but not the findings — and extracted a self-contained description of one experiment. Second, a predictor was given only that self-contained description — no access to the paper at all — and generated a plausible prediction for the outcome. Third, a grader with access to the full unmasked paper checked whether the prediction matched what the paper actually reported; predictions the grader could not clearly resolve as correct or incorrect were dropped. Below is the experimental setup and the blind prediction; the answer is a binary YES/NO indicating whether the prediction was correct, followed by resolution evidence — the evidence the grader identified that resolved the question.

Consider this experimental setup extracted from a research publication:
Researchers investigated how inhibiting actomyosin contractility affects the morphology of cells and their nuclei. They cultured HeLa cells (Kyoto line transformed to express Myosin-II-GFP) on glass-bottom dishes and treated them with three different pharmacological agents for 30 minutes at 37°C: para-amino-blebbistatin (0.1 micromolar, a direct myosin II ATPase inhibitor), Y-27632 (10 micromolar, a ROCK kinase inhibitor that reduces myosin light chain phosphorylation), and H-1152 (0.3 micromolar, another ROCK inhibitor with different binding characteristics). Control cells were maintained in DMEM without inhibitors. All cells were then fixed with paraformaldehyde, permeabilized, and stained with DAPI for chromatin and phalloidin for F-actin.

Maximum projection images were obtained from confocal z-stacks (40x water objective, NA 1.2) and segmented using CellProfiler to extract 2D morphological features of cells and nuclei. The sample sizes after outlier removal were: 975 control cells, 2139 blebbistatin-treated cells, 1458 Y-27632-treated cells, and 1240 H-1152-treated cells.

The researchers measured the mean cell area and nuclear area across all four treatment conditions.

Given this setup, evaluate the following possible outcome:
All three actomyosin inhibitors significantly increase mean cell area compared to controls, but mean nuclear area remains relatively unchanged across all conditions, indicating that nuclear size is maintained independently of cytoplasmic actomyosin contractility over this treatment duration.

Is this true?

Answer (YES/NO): NO